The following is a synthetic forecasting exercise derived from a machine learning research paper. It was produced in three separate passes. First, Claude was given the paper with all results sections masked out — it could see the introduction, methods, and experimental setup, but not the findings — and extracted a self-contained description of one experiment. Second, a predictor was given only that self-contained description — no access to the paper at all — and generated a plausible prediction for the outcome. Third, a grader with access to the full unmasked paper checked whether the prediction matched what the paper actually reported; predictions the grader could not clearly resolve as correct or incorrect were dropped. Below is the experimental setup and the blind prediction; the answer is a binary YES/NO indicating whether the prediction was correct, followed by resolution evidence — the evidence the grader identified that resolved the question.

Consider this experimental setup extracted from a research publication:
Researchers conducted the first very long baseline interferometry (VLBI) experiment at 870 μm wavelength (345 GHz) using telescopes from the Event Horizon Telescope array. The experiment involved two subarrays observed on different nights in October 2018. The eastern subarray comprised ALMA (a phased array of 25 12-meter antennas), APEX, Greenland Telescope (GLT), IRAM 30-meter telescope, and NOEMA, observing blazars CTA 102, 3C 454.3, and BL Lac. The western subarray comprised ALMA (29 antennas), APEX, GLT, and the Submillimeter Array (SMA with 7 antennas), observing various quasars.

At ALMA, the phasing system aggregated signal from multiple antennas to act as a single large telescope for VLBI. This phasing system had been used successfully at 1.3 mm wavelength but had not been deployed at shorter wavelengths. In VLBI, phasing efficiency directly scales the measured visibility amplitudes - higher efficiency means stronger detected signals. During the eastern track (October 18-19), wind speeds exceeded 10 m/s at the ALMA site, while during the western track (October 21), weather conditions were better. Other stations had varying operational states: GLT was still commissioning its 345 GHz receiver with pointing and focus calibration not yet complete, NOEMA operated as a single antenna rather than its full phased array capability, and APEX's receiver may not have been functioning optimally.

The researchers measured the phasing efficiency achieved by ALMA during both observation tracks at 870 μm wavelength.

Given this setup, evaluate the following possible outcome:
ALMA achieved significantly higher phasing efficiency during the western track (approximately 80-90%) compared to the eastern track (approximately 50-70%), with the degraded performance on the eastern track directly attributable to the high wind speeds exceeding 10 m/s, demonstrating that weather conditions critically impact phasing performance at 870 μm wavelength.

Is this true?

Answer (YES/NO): NO